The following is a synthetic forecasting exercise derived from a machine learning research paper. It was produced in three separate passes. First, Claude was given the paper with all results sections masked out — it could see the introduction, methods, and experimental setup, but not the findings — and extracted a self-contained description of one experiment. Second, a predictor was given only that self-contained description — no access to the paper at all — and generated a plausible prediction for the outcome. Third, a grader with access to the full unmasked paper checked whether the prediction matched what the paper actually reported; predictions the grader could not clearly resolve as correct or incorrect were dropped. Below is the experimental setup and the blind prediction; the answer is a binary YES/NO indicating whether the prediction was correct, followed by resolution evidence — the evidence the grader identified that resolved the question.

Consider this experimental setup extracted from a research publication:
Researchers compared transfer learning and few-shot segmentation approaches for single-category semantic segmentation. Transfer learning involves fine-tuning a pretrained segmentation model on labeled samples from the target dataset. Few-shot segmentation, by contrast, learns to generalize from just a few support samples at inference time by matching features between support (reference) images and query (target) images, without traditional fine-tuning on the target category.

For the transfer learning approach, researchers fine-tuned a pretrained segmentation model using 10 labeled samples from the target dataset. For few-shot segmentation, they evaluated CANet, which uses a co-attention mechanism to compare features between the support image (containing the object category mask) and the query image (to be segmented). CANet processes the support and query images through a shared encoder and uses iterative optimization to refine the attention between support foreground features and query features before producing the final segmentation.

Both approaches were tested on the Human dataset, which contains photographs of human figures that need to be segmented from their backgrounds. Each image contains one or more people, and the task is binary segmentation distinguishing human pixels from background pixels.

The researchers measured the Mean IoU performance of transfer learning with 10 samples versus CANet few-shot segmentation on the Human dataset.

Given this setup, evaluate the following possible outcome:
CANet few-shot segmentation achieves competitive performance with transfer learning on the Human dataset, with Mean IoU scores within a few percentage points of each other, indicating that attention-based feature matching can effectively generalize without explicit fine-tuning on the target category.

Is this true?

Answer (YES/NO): NO